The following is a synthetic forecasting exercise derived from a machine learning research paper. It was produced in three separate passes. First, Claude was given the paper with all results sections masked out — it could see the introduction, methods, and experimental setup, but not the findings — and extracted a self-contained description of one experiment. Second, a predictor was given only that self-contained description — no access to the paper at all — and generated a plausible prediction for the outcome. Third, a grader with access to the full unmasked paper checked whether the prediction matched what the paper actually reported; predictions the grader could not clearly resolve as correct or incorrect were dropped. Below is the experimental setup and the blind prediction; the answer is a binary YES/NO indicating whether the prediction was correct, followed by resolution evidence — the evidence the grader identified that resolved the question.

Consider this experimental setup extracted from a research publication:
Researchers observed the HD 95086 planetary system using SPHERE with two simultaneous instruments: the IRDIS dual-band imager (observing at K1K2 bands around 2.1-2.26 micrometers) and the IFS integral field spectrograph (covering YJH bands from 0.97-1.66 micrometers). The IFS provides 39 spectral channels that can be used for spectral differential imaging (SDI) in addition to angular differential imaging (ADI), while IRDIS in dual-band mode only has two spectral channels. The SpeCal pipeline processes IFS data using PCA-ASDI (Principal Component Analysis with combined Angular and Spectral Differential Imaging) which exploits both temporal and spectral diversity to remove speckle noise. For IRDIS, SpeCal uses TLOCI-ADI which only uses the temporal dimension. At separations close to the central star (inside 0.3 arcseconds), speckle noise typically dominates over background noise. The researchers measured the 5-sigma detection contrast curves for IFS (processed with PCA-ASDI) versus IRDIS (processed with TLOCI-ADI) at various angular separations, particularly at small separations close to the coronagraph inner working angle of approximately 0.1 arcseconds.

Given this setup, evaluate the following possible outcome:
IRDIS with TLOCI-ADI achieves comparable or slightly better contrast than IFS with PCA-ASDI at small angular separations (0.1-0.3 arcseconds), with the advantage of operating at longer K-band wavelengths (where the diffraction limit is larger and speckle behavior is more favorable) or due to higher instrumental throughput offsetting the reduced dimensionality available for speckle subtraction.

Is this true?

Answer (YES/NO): NO